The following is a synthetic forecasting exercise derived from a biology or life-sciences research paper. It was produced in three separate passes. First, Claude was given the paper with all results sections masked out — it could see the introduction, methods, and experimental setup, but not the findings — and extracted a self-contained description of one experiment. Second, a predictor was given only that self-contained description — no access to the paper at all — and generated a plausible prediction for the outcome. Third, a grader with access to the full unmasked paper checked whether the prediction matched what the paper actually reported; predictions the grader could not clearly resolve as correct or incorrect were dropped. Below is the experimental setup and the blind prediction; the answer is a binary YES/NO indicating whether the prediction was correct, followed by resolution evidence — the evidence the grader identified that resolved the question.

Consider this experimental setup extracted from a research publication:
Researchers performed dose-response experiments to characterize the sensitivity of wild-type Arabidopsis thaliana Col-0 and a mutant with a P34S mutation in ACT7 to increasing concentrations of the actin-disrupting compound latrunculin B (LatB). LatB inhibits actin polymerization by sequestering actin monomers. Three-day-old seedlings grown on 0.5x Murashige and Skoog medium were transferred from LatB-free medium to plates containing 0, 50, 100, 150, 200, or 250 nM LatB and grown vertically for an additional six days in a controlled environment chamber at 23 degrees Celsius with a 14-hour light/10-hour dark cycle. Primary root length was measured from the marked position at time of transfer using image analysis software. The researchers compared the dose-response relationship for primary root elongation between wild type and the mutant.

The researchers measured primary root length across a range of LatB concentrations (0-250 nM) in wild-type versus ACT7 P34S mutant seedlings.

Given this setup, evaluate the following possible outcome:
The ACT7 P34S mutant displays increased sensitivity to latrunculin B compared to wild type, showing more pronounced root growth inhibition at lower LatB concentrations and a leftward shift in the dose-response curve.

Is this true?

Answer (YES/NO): NO